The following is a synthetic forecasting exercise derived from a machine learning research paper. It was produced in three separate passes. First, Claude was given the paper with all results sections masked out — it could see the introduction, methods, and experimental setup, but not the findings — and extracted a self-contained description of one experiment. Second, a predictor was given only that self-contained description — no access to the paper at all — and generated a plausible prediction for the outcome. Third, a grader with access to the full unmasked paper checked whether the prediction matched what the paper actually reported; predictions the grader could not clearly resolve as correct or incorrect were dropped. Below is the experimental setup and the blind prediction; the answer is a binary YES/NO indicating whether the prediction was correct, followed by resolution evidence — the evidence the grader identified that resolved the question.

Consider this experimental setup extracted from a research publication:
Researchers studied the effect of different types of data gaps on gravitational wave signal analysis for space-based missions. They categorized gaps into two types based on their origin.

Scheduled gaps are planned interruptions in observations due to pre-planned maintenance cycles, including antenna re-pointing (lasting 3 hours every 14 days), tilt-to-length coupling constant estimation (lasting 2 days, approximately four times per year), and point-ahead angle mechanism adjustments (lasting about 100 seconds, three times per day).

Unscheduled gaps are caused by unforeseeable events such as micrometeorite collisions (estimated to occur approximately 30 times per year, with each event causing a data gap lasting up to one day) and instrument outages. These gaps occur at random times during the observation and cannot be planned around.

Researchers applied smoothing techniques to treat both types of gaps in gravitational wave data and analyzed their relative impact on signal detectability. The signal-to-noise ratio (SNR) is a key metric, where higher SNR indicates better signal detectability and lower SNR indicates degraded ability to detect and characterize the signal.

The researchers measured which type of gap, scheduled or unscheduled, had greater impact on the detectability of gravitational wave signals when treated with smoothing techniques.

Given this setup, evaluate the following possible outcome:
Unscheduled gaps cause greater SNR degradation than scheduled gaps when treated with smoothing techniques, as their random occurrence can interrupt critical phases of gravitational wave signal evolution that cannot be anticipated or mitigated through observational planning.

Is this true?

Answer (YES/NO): YES